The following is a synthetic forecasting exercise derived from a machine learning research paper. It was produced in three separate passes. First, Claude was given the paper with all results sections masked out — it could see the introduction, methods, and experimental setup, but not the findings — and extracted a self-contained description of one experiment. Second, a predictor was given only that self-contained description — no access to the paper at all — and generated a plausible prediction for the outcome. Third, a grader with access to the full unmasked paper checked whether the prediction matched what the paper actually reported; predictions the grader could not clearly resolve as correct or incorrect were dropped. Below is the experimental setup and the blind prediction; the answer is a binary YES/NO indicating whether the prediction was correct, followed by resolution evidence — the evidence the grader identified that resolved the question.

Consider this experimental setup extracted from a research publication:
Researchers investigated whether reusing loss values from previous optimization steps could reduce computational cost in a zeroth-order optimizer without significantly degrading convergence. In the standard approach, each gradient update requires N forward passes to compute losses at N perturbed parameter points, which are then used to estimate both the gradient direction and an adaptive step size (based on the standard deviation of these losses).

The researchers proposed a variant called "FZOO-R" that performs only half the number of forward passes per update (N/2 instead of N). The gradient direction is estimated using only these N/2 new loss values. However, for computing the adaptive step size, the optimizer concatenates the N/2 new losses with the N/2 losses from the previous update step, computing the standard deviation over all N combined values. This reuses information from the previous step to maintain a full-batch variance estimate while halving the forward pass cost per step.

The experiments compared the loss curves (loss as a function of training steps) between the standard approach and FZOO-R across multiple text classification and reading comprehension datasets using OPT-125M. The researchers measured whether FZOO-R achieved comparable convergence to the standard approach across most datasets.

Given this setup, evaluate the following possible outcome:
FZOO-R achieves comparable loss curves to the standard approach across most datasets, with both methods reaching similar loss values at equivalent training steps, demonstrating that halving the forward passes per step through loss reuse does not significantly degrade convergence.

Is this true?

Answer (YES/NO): YES